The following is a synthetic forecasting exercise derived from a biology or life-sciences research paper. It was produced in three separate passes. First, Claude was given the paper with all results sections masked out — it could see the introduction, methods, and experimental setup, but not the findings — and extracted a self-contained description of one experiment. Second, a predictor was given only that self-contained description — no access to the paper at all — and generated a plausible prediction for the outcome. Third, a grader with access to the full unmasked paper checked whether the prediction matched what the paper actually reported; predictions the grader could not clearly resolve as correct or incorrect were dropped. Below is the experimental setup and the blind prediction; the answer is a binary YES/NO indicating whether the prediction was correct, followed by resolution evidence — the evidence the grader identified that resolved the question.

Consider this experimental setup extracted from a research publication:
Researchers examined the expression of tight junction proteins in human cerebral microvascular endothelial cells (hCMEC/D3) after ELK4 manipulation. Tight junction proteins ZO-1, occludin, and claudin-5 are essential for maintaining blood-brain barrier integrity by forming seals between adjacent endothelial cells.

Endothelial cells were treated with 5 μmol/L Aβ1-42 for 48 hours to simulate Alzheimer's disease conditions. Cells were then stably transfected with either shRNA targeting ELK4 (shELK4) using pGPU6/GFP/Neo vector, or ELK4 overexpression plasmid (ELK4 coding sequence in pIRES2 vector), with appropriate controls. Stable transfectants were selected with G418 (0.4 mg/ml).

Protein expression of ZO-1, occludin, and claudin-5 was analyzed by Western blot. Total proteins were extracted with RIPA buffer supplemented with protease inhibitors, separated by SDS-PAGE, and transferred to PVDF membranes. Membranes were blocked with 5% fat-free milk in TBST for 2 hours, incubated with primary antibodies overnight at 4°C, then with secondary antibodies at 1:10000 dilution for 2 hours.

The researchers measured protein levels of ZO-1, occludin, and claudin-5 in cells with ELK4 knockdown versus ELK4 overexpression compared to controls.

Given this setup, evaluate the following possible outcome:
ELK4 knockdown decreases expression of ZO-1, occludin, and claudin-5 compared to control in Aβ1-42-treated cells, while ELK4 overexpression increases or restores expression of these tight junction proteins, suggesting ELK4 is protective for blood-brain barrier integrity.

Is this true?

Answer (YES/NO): YES